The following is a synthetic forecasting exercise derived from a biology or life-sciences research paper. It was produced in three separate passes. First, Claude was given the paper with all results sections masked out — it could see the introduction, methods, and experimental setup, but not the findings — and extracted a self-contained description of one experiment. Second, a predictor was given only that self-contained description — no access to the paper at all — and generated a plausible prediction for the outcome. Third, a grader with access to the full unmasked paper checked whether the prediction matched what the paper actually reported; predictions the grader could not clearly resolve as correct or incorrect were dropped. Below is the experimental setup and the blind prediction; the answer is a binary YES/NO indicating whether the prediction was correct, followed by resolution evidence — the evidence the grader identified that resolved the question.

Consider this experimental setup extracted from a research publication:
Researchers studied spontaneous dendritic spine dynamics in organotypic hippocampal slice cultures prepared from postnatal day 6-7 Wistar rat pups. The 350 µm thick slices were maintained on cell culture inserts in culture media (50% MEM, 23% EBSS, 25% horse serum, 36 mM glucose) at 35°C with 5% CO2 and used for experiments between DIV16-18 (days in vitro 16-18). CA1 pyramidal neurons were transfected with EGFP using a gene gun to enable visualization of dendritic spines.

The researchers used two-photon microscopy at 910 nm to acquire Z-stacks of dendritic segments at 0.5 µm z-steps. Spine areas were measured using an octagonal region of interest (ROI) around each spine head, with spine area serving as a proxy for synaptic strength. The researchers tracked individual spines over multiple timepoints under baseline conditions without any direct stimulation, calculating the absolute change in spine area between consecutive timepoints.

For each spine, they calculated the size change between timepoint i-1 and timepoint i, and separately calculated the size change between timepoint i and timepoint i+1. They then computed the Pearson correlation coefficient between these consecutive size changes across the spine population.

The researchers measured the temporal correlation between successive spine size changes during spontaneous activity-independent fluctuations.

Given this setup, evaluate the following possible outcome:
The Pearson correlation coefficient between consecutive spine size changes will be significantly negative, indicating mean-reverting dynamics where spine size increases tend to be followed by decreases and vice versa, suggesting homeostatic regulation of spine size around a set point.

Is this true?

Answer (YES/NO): YES